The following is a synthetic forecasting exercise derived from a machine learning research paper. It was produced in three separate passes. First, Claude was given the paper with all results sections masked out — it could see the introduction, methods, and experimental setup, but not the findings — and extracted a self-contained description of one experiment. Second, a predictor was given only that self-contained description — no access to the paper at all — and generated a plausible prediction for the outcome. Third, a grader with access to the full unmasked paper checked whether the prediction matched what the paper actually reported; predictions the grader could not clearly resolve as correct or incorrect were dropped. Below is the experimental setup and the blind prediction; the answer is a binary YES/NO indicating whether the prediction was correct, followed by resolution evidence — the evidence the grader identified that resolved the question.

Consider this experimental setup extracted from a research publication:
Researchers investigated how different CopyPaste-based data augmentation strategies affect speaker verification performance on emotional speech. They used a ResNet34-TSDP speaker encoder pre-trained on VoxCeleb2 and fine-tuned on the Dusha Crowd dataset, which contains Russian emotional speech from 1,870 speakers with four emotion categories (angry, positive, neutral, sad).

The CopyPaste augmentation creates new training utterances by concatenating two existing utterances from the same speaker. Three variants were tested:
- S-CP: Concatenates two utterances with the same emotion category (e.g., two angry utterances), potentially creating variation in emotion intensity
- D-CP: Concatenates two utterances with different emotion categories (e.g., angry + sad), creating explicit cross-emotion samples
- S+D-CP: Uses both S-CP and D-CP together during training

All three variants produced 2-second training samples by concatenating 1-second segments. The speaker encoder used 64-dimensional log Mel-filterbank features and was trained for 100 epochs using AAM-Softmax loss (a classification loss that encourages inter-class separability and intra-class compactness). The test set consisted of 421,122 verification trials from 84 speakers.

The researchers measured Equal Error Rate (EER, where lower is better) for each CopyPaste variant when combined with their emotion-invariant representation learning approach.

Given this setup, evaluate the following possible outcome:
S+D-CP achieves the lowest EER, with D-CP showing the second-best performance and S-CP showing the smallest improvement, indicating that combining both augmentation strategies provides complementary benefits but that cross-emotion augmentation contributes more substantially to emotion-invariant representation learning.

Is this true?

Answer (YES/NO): NO